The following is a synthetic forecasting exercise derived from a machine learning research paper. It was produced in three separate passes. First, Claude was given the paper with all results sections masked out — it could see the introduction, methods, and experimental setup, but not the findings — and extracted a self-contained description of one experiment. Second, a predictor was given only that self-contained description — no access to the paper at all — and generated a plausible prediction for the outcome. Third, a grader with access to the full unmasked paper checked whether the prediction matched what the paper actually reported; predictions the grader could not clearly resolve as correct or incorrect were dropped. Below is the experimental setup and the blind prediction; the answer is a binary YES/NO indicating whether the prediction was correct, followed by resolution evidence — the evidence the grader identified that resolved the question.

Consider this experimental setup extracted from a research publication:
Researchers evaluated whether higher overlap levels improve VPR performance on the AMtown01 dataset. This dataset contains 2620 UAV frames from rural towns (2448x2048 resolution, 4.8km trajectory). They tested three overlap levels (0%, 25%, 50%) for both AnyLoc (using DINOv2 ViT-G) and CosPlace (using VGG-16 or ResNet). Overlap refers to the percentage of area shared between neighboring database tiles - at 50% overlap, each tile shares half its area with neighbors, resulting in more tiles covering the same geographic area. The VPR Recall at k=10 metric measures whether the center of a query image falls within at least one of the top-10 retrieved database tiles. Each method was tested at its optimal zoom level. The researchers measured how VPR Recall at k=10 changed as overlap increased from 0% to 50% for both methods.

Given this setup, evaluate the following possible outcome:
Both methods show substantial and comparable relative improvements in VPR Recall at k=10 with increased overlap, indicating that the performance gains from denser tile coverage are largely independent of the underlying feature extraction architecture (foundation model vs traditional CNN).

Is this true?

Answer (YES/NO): NO